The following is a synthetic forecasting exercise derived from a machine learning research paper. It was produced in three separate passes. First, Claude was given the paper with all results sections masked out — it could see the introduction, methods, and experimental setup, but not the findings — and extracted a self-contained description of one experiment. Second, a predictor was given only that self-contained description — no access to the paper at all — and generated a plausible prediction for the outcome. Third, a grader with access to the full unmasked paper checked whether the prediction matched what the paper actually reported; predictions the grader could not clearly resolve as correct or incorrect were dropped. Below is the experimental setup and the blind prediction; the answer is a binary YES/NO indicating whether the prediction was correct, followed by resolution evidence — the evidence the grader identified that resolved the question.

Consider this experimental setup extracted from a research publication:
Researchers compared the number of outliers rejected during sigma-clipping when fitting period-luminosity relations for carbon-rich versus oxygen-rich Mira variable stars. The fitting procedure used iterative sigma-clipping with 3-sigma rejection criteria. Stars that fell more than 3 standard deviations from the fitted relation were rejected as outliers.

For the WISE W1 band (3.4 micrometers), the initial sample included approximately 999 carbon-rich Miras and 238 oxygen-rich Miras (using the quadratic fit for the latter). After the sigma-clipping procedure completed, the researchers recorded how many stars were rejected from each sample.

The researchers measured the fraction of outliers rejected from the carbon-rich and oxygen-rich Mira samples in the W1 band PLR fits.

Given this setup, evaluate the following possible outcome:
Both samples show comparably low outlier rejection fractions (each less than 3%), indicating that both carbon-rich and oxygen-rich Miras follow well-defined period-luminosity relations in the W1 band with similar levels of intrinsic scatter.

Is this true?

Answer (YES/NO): NO